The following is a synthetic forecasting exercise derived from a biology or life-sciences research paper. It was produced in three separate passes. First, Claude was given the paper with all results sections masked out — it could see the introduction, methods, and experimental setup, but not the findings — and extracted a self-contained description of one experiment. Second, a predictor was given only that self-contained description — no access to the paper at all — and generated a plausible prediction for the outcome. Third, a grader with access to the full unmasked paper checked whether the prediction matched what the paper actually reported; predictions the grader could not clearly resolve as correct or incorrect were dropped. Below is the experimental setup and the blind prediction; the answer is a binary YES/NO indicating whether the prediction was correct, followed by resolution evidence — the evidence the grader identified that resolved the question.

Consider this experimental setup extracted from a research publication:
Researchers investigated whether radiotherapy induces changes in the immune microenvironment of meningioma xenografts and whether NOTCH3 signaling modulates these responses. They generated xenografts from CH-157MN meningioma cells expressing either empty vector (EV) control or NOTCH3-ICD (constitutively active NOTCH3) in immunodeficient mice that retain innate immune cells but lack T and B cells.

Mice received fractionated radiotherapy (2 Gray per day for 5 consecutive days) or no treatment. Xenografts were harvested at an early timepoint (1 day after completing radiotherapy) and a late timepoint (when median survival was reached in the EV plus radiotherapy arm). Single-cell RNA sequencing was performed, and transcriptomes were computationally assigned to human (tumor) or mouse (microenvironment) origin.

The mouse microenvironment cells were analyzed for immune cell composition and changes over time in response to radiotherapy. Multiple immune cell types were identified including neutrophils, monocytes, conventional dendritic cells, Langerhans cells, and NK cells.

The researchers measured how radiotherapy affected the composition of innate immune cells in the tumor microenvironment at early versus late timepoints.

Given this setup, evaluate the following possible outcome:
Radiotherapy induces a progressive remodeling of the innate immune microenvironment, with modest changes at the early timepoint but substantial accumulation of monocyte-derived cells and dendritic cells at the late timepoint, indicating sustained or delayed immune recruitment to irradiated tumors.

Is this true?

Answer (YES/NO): NO